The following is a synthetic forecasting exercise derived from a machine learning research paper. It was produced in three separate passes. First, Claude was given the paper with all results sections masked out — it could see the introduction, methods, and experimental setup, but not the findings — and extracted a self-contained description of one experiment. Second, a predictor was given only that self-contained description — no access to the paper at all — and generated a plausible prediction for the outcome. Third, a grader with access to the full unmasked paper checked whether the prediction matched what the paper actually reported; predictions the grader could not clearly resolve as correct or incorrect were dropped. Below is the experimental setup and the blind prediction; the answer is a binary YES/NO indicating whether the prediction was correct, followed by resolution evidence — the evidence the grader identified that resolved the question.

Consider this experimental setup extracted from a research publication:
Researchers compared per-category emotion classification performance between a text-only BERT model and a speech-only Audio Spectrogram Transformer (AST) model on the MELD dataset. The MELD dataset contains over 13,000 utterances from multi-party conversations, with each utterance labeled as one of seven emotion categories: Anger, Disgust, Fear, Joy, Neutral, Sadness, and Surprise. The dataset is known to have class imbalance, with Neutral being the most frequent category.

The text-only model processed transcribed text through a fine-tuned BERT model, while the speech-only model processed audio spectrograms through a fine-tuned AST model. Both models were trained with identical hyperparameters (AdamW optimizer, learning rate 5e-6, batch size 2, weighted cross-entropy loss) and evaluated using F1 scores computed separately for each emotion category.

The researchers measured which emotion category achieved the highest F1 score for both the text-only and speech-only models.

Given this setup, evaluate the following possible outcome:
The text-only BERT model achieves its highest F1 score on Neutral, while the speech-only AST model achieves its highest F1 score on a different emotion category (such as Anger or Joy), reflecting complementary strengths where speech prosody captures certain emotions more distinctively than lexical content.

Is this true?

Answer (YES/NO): NO